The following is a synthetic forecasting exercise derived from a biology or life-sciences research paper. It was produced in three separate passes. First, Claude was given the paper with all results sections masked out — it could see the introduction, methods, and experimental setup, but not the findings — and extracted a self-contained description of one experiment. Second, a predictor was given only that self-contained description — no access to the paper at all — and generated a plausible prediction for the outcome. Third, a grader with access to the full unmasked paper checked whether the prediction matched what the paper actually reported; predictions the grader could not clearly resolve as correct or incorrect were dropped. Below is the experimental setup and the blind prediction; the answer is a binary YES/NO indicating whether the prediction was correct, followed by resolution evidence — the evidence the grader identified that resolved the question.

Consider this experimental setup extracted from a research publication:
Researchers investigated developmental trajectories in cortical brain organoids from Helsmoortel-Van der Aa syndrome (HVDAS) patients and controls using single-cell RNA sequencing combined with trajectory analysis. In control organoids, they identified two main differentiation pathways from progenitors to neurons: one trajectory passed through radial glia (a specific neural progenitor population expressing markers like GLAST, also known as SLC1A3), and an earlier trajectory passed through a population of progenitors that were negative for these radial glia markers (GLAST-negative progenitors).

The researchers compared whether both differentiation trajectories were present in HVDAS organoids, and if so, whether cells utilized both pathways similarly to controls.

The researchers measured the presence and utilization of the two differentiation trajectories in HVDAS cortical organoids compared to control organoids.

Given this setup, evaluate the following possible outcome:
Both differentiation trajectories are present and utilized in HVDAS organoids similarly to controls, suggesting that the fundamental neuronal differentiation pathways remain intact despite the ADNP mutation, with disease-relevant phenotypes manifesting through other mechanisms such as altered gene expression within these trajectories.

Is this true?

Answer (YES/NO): NO